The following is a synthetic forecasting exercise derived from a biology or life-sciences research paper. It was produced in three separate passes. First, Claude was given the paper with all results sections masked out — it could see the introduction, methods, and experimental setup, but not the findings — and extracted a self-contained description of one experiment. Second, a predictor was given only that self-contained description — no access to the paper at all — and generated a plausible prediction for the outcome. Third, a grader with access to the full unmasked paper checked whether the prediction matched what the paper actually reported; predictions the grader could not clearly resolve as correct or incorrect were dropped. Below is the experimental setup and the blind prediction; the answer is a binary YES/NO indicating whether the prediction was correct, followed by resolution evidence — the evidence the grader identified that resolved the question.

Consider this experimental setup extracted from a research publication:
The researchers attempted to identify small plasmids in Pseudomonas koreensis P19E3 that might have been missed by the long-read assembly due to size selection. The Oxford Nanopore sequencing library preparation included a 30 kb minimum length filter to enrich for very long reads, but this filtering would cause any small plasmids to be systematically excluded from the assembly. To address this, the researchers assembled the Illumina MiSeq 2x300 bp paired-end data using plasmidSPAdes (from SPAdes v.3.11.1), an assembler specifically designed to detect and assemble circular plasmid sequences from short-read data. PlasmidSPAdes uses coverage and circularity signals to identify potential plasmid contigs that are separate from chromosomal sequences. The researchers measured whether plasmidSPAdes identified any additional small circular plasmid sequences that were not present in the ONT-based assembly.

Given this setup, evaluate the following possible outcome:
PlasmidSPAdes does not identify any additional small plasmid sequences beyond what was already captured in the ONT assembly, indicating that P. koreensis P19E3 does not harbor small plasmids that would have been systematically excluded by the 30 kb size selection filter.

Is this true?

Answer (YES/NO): NO